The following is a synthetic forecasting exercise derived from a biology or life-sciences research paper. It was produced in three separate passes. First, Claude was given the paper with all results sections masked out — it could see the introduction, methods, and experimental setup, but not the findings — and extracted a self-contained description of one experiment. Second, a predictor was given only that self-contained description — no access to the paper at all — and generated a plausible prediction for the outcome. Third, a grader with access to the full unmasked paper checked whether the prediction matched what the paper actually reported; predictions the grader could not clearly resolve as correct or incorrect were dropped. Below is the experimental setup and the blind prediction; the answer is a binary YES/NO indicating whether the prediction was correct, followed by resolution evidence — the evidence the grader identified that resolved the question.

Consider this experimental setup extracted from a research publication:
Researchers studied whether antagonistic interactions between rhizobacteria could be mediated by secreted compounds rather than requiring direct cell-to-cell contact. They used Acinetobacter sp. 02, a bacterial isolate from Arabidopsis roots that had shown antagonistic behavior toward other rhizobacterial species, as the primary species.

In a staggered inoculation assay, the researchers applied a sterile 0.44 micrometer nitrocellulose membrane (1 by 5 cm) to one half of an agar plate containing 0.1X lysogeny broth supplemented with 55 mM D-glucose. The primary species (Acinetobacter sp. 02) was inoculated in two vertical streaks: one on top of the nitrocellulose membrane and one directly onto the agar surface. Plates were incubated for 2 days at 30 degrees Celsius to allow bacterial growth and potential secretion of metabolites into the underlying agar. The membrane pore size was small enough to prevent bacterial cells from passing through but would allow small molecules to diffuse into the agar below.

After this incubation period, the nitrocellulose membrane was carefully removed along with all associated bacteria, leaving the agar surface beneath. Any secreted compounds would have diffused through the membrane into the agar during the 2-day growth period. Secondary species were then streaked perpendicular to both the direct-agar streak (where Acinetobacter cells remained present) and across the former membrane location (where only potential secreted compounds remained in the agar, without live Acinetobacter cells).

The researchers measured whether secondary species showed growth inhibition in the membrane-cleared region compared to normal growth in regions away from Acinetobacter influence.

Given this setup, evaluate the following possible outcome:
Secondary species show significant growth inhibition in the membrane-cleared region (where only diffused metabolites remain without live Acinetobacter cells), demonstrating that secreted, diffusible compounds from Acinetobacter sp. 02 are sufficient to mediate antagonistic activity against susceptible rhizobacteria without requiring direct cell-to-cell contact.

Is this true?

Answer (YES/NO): YES